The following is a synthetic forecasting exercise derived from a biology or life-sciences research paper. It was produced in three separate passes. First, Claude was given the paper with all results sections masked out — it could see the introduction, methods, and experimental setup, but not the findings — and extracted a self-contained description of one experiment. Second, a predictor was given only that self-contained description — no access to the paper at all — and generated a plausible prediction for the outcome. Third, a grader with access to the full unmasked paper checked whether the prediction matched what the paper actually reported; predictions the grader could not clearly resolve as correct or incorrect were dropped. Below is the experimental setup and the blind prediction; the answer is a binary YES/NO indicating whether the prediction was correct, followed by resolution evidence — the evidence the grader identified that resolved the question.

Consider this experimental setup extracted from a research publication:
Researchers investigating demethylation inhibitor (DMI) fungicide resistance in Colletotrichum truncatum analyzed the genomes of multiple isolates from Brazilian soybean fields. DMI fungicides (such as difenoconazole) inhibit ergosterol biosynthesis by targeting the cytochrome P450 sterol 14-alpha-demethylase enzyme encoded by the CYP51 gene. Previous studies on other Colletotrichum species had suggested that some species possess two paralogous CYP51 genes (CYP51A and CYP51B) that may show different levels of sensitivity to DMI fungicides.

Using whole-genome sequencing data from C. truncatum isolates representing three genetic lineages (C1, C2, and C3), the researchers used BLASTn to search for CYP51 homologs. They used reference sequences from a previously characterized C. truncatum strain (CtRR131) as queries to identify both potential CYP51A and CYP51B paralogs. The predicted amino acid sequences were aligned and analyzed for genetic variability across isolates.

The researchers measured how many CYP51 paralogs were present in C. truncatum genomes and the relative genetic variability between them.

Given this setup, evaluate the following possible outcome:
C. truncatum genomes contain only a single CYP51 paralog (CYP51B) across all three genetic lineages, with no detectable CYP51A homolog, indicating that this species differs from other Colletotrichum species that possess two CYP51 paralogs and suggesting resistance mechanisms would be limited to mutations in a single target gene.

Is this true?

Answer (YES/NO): NO